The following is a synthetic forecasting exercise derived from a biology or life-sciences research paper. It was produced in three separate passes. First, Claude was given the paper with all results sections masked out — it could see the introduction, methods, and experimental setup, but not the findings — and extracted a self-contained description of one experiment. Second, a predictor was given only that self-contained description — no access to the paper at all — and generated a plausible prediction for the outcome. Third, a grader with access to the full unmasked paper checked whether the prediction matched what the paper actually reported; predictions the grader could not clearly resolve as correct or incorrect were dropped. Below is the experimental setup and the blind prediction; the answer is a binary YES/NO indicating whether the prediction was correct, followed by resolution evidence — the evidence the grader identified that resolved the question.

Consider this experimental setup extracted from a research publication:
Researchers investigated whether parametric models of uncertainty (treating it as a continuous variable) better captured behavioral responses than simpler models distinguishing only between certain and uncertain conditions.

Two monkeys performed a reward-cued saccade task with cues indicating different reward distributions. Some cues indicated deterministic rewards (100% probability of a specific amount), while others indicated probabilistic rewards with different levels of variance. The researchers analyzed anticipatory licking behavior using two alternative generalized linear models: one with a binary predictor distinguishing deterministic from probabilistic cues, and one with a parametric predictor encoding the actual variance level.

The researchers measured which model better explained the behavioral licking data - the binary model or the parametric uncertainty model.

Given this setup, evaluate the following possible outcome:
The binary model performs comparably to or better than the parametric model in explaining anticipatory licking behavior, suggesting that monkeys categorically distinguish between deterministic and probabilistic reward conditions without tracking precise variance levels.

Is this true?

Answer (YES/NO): NO